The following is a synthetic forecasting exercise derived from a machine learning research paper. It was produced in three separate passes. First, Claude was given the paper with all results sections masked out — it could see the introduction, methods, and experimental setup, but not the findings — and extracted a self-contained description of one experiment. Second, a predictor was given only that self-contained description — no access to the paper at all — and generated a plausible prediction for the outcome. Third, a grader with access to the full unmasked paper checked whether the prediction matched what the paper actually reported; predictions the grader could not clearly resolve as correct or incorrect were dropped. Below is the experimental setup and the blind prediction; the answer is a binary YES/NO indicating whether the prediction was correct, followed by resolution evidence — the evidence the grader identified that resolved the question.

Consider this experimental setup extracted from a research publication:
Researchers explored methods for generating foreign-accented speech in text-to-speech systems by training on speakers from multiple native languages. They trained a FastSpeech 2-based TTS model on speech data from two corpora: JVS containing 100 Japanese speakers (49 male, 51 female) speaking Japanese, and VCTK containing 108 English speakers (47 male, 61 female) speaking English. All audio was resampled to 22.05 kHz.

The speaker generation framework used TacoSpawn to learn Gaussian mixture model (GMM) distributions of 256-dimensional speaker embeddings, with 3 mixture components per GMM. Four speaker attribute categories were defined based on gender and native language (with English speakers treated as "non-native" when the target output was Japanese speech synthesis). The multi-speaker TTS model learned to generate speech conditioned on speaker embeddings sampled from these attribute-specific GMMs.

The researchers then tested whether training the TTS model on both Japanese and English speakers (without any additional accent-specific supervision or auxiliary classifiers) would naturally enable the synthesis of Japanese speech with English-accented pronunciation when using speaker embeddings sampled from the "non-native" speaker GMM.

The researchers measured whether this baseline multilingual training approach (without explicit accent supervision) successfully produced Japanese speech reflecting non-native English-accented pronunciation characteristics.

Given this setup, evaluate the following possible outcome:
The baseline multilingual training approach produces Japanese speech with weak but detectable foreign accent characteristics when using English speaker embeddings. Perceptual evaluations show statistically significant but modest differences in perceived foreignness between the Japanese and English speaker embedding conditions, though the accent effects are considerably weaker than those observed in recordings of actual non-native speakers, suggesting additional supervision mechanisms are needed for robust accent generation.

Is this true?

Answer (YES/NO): NO